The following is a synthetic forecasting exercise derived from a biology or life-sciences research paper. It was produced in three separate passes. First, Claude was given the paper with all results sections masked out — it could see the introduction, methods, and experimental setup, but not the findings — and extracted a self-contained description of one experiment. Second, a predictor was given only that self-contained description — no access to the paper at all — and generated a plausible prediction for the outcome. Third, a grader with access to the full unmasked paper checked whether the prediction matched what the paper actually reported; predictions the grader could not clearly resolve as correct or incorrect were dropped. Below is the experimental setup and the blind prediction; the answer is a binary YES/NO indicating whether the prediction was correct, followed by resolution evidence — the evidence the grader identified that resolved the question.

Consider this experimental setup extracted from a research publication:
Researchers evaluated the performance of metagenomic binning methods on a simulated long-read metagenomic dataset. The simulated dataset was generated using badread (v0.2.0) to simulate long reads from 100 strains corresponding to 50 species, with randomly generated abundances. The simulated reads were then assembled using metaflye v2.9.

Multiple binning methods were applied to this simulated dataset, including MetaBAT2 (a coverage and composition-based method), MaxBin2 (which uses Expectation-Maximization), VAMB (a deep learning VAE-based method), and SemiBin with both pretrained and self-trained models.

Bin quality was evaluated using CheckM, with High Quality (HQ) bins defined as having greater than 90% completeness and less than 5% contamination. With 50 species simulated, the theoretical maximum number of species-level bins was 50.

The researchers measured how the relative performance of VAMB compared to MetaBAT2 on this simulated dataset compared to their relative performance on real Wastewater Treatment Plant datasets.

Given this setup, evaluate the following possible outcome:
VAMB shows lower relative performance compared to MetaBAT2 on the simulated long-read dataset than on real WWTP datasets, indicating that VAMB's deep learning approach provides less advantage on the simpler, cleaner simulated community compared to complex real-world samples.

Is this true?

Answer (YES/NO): NO